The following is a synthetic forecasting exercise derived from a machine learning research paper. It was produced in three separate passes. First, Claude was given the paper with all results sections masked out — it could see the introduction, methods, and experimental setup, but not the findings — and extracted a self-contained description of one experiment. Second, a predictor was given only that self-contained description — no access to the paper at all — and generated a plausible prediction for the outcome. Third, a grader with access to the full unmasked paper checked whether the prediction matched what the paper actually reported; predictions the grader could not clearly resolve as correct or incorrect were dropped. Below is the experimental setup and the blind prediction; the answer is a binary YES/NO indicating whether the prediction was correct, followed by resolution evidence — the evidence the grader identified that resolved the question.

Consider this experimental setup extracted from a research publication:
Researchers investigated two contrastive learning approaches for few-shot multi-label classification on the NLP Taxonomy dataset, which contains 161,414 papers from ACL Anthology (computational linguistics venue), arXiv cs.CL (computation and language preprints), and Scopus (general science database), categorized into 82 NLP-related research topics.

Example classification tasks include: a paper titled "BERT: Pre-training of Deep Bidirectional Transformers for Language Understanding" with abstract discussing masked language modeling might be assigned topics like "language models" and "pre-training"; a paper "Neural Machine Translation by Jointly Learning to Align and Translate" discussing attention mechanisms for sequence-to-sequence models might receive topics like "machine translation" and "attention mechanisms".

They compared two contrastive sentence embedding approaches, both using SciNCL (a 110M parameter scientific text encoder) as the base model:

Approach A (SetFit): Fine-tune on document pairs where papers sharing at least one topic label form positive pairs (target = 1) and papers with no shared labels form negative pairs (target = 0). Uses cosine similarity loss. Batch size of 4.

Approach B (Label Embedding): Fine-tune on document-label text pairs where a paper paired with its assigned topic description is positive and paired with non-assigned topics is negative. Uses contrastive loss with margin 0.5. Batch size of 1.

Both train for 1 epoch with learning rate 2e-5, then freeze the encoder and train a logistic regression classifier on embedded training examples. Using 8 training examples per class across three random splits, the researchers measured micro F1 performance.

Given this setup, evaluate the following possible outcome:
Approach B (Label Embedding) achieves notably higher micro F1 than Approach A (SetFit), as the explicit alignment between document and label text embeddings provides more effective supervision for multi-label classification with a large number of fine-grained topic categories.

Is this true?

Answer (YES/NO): YES